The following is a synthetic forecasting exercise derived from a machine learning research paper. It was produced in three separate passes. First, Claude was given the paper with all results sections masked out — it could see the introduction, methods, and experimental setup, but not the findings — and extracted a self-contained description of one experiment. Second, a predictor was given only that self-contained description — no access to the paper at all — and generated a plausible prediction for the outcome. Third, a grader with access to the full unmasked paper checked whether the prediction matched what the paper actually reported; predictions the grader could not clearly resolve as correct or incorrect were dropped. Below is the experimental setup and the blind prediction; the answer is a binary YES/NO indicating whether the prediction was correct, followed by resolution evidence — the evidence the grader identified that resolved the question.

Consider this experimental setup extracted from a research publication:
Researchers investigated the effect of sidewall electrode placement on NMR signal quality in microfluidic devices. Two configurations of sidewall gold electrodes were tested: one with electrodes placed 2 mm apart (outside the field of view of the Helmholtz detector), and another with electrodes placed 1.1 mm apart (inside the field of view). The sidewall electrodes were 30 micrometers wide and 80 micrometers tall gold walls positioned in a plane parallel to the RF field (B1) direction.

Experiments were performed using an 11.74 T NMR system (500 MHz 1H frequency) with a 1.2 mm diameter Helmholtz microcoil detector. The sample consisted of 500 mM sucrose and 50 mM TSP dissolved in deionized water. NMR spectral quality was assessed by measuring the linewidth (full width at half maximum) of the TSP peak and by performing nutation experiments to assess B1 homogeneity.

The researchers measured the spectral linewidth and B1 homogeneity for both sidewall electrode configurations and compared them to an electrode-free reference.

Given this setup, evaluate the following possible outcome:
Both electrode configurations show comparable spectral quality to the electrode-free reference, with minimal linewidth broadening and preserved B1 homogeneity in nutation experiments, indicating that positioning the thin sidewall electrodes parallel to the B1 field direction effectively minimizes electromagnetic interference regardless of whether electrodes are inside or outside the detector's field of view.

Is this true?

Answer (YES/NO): YES